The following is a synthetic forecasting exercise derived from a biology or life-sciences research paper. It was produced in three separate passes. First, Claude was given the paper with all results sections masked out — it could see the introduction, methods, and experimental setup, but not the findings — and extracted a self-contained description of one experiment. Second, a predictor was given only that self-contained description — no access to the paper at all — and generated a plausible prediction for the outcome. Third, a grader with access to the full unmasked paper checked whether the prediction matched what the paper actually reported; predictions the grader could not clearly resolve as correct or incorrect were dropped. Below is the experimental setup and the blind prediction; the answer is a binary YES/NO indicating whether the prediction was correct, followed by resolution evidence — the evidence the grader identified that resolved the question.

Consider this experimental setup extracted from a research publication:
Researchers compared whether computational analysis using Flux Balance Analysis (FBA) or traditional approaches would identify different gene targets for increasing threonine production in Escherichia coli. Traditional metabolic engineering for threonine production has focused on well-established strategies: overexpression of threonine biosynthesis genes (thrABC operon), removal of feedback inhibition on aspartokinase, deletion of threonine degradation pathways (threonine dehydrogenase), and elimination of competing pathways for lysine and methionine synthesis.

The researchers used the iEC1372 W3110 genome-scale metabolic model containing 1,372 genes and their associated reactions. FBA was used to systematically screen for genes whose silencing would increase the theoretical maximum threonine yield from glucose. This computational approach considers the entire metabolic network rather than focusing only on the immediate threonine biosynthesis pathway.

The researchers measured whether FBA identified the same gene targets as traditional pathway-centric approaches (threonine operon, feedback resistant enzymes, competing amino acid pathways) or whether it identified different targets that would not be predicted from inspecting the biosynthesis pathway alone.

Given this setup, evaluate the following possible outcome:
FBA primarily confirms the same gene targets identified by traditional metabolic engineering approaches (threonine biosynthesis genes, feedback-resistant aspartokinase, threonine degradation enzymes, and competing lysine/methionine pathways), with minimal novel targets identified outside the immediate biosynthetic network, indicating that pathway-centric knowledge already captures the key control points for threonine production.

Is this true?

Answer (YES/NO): NO